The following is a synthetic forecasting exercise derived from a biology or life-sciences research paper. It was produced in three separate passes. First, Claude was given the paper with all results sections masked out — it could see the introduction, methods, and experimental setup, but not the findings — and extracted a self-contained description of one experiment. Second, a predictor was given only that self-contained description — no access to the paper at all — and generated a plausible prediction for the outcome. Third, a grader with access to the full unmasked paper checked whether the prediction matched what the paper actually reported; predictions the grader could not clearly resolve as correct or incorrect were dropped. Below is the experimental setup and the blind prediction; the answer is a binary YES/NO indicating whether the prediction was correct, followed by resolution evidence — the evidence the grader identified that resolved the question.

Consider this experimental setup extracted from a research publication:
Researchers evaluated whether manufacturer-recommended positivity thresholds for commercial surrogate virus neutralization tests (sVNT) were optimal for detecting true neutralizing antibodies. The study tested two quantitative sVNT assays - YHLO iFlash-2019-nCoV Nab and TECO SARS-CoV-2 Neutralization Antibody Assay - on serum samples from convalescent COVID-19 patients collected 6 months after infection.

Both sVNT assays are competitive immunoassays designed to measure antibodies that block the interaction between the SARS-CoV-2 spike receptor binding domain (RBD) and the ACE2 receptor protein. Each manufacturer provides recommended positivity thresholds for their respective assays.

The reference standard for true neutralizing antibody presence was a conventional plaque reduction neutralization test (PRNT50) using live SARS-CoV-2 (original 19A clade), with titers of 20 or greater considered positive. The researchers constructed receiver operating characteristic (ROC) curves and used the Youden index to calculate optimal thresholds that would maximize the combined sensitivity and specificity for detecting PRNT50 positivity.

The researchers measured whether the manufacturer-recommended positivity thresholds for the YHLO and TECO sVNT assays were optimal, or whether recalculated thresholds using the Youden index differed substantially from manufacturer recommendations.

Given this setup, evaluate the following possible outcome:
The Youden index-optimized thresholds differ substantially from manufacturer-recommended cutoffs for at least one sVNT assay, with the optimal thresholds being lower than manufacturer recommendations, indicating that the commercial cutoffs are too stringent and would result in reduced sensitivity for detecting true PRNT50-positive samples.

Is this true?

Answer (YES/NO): NO